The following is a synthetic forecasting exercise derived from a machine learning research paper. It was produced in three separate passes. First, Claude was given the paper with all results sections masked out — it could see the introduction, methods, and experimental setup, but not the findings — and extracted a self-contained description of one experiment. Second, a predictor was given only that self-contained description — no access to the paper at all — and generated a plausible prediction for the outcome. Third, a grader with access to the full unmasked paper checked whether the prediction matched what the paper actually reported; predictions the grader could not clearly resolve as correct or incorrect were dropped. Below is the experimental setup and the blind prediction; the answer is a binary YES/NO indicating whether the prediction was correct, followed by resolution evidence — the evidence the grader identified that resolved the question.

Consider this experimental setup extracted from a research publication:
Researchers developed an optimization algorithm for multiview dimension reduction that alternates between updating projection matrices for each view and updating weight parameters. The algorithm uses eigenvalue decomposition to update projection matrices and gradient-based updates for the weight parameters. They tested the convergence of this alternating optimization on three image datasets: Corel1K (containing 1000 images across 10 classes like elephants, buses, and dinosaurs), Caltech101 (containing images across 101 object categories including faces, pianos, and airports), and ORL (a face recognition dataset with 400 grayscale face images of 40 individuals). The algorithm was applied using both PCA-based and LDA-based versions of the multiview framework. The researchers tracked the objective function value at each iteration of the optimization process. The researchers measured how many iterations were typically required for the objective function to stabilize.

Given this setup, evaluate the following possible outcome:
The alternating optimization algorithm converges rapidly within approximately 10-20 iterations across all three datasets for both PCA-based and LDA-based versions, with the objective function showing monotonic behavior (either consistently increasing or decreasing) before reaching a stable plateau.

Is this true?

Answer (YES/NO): YES